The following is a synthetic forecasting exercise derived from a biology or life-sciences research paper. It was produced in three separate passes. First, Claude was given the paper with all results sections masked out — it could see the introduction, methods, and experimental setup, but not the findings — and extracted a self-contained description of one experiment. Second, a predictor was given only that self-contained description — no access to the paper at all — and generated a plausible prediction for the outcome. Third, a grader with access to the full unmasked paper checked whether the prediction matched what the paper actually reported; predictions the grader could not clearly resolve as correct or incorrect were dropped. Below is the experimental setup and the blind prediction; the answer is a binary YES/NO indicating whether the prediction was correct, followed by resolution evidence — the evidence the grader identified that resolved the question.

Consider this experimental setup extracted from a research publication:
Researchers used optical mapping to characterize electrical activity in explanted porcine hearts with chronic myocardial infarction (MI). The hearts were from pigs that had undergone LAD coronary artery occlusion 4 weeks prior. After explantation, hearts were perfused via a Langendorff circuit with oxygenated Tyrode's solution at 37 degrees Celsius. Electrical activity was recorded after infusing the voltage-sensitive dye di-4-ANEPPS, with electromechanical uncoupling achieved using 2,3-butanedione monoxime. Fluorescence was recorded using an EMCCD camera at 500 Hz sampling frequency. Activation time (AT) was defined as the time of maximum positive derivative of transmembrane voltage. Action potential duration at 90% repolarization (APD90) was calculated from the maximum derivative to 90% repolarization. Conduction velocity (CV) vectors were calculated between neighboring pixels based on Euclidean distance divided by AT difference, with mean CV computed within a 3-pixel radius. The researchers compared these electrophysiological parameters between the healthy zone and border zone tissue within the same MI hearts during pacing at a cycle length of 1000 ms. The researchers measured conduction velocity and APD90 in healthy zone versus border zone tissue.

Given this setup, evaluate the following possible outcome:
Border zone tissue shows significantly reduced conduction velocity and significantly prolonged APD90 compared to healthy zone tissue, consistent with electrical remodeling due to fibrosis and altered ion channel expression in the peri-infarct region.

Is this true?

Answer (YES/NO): YES